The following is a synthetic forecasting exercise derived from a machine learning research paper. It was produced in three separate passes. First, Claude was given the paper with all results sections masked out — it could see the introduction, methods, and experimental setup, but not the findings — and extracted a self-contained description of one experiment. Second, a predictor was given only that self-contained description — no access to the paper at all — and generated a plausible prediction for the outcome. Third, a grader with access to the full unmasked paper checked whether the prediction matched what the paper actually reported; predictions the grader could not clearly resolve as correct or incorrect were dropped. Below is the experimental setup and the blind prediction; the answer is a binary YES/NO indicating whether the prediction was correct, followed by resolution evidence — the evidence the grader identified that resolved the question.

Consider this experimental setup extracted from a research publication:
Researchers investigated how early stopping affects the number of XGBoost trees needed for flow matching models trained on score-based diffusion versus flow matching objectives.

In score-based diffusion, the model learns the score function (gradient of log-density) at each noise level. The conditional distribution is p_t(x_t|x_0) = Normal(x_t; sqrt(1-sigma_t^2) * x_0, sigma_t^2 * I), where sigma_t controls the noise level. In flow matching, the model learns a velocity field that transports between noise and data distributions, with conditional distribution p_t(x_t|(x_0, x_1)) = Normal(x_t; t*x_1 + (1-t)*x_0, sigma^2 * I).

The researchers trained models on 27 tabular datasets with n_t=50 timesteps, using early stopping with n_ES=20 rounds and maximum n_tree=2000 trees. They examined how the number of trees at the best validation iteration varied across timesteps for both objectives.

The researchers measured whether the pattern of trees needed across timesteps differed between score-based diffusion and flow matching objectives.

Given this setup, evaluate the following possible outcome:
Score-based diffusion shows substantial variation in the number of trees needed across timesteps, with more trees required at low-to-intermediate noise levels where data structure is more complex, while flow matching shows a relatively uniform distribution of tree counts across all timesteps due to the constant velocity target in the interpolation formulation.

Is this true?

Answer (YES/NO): NO